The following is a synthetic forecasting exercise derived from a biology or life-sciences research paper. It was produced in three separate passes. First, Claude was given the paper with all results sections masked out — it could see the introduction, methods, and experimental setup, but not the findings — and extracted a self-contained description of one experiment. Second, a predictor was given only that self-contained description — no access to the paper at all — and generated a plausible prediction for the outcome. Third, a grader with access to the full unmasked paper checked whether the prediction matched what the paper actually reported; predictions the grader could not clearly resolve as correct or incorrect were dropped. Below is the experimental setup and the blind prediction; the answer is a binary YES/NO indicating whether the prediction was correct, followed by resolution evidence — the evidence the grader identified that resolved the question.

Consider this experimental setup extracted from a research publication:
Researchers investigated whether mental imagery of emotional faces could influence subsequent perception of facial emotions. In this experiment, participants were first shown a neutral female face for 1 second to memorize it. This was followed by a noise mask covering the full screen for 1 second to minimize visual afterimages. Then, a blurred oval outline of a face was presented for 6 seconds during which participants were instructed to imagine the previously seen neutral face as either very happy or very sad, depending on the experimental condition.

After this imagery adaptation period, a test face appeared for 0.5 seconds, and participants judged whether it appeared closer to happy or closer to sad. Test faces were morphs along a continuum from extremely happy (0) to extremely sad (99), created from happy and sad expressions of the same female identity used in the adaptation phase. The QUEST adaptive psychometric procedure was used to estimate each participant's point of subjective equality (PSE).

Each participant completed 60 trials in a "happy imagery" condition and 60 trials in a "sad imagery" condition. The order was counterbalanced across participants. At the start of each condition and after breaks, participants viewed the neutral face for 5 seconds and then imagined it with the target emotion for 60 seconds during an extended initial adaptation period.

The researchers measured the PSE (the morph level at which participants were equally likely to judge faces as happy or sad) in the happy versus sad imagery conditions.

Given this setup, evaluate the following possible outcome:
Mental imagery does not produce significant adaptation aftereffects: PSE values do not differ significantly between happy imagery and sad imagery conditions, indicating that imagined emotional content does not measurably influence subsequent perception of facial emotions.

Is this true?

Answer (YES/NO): NO